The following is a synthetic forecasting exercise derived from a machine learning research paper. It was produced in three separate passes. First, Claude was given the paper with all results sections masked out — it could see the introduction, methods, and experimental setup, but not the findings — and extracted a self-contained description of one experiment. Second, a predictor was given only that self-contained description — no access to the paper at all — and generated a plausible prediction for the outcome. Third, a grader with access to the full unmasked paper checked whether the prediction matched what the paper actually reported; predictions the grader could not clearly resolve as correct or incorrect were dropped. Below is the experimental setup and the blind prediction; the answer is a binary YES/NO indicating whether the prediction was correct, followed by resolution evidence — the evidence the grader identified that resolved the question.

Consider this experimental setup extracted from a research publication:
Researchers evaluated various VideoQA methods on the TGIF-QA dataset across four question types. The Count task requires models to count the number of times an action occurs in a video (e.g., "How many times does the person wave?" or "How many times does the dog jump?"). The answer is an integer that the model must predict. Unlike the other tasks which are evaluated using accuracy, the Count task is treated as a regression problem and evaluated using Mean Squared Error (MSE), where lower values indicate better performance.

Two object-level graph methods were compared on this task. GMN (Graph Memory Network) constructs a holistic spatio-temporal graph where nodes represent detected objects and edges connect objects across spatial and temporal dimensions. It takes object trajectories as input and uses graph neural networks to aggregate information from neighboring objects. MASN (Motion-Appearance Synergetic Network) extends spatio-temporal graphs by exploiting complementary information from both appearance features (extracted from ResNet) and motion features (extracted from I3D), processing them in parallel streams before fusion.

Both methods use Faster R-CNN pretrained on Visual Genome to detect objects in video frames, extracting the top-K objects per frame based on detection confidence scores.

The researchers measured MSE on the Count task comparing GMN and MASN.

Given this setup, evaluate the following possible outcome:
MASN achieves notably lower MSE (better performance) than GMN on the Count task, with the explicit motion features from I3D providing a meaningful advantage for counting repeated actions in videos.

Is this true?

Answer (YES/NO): YES